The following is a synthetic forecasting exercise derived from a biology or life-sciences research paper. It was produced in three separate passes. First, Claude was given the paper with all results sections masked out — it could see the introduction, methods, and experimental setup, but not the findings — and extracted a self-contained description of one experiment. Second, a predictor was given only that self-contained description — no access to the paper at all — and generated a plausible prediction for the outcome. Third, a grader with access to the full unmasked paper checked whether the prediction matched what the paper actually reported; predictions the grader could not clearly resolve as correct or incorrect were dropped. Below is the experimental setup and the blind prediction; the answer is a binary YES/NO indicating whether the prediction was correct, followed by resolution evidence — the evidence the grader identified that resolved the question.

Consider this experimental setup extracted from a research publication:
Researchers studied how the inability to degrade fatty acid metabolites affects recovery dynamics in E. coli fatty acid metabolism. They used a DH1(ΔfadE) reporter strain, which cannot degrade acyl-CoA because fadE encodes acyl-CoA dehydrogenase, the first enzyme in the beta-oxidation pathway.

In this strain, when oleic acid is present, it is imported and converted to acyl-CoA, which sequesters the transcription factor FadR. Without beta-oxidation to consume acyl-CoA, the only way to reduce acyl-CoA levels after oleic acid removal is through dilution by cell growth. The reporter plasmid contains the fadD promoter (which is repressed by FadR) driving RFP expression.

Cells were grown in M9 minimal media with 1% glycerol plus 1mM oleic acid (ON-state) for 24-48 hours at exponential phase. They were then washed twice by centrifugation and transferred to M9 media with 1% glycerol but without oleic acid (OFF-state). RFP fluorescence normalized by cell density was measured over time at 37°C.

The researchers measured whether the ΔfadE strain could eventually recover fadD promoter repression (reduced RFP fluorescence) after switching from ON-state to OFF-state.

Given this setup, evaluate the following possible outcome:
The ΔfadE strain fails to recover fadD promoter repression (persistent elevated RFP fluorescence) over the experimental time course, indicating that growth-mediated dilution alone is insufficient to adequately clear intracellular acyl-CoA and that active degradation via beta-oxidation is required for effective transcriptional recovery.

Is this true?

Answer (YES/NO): NO